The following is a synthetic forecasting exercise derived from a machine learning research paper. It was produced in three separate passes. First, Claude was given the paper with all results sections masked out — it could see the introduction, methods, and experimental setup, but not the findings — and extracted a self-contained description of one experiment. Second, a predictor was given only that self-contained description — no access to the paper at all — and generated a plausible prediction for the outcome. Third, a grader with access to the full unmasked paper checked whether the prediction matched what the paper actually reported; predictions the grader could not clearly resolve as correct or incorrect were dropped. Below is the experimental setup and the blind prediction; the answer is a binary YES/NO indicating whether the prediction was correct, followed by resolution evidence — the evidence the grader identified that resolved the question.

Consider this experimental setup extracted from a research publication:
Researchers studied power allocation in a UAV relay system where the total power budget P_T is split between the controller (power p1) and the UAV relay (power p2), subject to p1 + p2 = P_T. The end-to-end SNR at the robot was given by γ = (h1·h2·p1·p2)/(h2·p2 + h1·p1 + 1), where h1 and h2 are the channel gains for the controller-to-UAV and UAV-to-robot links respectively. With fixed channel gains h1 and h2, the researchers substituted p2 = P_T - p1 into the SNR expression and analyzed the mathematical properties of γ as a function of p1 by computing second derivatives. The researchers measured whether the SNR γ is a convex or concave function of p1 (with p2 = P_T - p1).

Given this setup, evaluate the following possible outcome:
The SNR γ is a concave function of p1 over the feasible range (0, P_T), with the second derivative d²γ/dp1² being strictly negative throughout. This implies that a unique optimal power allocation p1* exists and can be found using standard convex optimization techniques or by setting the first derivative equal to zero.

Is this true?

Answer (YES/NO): YES